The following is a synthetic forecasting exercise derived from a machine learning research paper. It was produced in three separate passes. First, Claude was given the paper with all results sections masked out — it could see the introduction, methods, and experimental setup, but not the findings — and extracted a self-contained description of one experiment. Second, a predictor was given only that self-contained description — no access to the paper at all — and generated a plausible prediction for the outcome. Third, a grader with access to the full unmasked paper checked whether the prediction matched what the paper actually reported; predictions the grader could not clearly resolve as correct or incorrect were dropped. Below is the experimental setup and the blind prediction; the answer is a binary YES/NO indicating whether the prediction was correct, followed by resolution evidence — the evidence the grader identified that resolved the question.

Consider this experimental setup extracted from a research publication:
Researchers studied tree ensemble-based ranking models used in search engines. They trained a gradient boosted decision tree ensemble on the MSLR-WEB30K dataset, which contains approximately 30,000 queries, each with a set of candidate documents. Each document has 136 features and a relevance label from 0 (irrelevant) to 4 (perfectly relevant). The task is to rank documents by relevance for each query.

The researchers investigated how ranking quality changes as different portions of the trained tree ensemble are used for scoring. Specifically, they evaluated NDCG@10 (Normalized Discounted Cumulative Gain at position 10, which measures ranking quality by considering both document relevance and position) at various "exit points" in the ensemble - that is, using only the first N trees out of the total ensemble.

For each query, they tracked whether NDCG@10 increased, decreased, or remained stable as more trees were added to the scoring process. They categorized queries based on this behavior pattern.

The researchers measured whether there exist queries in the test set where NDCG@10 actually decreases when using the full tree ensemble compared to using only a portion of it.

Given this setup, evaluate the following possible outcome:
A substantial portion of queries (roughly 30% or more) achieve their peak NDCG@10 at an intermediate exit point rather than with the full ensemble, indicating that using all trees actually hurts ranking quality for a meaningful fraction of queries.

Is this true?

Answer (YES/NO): YES